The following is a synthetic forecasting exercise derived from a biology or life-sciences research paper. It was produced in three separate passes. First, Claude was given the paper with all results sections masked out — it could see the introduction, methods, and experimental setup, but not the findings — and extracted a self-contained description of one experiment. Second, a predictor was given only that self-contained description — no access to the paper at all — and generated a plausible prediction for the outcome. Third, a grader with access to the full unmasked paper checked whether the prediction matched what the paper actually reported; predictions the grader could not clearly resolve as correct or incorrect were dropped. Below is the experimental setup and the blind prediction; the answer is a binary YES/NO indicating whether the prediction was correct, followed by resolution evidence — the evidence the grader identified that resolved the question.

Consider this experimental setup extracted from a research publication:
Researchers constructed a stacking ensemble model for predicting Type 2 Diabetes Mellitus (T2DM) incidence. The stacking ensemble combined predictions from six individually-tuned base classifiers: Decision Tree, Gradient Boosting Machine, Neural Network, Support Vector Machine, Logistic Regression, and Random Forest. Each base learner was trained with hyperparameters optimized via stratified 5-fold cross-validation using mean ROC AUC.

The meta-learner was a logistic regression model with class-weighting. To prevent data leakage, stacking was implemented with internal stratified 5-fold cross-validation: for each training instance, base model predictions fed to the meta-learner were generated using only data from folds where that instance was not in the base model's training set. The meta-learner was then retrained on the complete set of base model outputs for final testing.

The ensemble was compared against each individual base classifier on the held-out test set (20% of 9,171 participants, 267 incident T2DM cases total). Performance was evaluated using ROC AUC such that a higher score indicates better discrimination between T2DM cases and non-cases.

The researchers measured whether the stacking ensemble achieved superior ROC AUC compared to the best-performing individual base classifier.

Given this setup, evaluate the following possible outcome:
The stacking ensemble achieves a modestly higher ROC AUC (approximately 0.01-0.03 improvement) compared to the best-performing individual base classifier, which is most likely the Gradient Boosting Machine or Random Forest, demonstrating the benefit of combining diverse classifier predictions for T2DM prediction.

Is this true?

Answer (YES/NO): NO